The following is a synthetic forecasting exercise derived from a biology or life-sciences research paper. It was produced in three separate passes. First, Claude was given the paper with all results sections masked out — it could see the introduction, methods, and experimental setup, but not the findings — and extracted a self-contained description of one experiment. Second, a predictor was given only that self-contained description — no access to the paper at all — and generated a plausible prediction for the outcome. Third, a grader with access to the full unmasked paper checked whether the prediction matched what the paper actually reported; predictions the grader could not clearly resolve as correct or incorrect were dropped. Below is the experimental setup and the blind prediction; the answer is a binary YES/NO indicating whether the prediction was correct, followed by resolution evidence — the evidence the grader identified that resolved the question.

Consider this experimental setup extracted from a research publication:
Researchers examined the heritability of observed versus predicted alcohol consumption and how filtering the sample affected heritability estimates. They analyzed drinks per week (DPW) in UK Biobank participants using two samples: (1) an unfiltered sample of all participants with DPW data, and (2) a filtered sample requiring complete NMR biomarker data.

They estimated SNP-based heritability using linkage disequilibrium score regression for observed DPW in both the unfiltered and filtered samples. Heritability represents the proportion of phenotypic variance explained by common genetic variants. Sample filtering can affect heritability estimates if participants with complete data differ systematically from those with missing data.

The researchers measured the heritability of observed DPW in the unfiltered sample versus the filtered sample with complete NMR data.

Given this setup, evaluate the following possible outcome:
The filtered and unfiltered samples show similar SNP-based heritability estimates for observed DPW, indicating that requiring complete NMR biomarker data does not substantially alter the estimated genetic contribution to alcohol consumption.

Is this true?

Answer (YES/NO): YES